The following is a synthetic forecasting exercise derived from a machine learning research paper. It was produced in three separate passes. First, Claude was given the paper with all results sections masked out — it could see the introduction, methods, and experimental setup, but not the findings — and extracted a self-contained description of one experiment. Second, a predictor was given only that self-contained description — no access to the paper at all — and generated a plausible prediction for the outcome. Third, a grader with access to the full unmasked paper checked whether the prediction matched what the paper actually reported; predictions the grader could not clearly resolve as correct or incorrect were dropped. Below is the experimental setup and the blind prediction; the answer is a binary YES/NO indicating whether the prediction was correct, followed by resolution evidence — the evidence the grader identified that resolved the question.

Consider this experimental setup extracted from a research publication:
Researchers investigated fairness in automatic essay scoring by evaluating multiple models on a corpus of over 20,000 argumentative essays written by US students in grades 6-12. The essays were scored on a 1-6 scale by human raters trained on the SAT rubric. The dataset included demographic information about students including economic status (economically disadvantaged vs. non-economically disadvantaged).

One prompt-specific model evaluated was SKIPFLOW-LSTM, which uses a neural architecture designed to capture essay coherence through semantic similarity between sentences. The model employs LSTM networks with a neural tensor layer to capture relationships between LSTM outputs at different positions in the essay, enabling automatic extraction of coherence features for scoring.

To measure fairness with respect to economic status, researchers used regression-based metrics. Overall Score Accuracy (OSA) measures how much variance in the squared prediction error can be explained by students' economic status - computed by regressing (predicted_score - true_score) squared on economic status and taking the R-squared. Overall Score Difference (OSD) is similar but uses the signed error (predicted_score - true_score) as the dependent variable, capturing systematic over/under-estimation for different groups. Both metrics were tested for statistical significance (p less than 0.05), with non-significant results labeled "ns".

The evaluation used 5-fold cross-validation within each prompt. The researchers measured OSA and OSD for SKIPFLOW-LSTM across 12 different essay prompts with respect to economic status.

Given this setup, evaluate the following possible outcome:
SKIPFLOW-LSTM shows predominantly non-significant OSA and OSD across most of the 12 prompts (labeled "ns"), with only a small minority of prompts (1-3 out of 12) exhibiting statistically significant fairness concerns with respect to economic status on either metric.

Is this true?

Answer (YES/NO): NO